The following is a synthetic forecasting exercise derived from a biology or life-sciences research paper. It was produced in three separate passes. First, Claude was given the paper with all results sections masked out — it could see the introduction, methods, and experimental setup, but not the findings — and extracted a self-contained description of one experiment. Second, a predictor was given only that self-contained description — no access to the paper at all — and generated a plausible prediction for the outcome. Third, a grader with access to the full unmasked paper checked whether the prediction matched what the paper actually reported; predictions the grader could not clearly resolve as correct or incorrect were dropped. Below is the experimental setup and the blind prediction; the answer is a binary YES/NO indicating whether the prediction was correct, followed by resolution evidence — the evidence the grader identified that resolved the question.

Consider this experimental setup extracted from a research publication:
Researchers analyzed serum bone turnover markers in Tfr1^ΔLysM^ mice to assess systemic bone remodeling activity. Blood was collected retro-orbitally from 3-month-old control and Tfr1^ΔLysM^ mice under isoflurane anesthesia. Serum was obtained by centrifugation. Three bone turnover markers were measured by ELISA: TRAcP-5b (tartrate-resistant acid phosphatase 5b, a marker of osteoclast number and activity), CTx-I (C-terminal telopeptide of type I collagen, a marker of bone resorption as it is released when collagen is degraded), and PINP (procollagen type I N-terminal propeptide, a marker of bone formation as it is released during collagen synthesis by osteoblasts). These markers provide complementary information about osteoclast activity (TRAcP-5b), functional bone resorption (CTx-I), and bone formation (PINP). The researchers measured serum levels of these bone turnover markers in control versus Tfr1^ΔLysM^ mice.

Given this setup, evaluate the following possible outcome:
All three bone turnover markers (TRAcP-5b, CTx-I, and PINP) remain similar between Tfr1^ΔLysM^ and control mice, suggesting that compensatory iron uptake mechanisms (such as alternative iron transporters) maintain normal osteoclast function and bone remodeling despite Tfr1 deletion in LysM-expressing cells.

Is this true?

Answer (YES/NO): NO